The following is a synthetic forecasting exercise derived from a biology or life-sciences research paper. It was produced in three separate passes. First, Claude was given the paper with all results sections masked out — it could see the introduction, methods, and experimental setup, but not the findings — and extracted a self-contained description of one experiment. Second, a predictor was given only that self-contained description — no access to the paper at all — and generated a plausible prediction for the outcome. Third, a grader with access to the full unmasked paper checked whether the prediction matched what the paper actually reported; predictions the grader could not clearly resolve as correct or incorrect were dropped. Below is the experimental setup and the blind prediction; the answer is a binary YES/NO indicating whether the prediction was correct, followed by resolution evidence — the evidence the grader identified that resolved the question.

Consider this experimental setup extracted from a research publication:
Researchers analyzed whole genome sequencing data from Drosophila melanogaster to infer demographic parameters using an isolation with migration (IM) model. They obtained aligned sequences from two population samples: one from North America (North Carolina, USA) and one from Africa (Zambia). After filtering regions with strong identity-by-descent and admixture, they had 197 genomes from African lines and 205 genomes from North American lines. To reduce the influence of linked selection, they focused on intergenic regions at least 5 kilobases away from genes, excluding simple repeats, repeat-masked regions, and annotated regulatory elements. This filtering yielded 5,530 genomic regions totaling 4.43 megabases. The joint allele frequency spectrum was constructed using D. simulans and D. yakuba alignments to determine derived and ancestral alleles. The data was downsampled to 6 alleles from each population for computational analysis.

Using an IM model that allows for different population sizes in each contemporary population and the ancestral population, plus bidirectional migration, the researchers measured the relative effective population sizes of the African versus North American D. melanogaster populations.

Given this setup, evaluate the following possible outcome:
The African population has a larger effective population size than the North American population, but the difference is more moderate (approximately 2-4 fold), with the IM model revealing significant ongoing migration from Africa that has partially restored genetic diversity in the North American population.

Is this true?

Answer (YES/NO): NO